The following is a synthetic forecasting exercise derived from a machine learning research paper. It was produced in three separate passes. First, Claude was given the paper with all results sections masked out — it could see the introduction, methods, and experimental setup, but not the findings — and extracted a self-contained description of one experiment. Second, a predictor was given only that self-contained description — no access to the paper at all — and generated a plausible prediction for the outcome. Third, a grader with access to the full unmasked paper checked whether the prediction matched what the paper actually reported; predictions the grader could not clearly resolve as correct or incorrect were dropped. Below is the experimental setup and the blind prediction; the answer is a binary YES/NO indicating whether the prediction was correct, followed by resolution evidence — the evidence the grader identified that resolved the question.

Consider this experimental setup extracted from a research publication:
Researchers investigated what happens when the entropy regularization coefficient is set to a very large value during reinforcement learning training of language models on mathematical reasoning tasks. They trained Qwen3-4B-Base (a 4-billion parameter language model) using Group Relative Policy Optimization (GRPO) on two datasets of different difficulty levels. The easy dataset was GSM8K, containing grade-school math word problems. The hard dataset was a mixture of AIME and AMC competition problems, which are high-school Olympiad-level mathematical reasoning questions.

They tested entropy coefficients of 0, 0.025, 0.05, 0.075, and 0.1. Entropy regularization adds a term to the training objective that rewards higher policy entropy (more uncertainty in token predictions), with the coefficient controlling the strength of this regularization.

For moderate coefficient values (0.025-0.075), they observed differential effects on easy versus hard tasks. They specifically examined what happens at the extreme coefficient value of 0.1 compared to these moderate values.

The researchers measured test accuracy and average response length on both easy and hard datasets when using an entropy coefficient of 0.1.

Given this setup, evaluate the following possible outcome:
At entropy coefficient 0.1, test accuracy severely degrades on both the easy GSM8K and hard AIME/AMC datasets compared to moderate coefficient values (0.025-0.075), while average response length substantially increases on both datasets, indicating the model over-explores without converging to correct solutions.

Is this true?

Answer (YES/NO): YES